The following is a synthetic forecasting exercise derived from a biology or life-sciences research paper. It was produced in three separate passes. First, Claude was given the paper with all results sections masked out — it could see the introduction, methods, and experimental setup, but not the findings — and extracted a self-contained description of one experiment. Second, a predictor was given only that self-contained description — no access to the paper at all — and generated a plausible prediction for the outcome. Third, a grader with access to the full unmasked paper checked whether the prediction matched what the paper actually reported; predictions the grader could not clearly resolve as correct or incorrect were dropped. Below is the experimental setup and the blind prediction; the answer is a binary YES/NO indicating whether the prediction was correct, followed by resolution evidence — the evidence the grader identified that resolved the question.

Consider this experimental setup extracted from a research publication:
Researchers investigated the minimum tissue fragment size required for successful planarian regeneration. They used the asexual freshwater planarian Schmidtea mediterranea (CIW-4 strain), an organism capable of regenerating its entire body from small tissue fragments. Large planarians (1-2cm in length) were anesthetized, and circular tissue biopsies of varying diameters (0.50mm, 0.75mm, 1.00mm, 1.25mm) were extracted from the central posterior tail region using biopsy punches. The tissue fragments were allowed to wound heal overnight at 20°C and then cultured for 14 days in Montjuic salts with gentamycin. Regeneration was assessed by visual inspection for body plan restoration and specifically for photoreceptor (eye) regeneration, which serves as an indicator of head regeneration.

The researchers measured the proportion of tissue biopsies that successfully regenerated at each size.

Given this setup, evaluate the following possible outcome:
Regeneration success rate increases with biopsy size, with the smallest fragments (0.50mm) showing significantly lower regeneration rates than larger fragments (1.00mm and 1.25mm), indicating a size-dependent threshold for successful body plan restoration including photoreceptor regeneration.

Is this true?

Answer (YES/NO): YES